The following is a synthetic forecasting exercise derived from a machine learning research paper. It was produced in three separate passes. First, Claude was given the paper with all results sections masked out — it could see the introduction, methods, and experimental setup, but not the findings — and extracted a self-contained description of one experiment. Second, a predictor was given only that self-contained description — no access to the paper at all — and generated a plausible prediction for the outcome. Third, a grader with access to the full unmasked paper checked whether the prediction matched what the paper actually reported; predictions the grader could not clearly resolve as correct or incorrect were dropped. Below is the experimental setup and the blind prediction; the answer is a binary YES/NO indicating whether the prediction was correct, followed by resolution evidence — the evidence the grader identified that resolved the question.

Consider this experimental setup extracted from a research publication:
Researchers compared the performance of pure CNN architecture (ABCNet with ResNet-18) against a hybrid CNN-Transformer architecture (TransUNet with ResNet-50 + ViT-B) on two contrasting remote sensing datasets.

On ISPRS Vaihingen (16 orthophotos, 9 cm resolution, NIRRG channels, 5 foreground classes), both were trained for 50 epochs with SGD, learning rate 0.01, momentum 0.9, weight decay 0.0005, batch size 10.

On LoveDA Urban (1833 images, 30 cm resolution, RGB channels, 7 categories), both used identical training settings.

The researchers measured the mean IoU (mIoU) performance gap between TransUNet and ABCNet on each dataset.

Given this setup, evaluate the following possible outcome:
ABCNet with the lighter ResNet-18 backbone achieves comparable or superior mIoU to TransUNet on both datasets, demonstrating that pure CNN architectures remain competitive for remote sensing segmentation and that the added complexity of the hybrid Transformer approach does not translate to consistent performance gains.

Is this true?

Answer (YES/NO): NO